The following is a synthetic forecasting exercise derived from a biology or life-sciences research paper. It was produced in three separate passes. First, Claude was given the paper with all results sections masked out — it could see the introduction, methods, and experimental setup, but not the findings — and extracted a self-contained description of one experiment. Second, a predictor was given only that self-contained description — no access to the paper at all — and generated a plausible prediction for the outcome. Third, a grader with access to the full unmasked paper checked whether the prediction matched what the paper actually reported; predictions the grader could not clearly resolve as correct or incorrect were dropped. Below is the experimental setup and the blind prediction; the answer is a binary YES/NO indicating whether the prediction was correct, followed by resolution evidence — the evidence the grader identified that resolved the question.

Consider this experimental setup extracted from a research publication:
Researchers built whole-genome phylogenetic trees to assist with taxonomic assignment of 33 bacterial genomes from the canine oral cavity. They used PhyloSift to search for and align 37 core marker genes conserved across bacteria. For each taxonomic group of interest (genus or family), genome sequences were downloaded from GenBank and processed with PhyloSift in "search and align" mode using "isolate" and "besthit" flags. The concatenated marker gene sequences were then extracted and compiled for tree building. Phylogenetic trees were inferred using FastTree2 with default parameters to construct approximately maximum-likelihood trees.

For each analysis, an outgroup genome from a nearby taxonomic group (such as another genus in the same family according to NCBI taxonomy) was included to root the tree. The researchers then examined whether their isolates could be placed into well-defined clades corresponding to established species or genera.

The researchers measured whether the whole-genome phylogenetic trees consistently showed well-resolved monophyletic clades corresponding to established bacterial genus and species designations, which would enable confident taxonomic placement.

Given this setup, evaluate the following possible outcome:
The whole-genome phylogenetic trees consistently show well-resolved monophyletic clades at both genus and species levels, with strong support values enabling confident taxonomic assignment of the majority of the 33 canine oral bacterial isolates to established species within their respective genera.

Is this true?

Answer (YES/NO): NO